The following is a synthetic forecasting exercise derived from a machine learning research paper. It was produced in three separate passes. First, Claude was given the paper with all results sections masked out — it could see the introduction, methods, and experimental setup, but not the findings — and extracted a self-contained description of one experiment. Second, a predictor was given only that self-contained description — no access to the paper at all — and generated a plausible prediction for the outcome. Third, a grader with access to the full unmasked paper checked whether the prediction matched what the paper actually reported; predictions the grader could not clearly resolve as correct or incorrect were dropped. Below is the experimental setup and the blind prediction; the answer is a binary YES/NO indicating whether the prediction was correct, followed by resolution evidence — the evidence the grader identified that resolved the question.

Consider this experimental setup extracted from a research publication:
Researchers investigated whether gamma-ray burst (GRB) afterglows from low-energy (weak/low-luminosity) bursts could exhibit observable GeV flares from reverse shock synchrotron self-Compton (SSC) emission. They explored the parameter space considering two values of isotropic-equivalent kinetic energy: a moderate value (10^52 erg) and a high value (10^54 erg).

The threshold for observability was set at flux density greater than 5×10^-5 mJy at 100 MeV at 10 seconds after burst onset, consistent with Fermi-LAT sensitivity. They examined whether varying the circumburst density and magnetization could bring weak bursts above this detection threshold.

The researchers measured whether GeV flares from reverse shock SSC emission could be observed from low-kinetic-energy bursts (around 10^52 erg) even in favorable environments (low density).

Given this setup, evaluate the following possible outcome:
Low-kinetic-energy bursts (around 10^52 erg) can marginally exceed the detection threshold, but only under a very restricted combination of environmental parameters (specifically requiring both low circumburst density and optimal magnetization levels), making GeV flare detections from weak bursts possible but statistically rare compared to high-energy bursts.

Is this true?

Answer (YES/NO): NO